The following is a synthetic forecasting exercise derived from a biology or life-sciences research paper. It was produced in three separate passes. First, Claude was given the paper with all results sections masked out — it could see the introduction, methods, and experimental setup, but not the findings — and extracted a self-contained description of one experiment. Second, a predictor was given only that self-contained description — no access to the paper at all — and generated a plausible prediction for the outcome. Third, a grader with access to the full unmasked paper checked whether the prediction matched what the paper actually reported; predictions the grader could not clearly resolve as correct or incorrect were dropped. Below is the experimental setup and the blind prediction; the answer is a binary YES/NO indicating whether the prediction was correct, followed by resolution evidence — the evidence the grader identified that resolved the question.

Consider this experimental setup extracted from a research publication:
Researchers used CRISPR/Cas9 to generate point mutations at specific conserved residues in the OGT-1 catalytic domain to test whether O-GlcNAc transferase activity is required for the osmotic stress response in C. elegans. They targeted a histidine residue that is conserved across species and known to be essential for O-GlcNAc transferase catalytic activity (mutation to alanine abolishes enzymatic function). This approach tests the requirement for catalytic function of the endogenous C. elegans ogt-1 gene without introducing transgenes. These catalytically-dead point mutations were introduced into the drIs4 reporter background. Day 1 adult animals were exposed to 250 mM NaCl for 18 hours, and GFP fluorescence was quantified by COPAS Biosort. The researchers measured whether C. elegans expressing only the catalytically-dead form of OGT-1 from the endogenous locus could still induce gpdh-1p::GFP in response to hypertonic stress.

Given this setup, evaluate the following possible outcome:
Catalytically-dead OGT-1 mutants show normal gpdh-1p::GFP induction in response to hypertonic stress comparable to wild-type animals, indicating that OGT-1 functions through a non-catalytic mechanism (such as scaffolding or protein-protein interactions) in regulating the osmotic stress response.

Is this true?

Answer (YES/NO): YES